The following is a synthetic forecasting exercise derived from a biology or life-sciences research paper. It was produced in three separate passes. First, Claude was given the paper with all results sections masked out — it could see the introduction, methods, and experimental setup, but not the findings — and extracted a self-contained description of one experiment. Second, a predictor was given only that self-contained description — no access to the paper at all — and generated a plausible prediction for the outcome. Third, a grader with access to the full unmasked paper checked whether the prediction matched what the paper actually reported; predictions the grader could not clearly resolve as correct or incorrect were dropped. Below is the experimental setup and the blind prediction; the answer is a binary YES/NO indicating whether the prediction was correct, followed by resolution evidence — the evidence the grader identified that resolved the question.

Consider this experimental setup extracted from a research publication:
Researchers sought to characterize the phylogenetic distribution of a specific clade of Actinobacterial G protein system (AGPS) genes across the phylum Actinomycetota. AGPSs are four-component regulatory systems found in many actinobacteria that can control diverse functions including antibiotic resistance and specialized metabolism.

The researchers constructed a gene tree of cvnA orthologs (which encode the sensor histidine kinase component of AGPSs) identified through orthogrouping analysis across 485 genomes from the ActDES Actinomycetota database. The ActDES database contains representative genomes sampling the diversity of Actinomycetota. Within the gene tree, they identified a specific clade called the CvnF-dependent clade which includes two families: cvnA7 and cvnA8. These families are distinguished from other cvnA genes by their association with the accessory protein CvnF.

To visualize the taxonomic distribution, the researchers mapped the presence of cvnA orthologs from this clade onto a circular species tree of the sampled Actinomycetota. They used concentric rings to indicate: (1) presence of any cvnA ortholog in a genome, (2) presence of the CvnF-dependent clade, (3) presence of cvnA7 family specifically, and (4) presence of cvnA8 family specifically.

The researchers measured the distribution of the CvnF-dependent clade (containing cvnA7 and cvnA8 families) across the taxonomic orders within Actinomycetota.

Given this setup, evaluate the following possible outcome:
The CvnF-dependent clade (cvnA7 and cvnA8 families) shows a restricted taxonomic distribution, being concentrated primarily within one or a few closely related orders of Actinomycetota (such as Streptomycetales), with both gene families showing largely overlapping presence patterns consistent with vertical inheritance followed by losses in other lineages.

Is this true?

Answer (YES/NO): NO